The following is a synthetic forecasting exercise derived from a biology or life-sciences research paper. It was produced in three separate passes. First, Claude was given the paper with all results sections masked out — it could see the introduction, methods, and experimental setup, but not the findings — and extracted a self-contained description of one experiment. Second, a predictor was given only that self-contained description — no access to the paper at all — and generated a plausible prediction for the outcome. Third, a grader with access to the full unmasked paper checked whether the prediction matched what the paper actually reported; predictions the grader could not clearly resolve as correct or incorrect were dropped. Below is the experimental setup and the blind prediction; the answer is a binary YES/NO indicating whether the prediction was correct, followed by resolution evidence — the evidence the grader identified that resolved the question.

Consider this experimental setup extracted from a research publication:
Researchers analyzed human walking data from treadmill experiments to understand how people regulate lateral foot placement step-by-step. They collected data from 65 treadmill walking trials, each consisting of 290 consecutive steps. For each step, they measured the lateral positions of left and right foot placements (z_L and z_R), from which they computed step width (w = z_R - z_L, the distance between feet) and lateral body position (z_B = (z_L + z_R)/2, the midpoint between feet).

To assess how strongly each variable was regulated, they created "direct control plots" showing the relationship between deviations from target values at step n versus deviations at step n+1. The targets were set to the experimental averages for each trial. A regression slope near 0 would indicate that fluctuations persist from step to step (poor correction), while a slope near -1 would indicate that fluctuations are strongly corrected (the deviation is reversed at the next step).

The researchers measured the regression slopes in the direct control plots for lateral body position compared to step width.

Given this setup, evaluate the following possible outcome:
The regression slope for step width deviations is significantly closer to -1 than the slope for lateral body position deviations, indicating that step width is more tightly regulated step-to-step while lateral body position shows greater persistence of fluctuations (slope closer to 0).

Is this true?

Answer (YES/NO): YES